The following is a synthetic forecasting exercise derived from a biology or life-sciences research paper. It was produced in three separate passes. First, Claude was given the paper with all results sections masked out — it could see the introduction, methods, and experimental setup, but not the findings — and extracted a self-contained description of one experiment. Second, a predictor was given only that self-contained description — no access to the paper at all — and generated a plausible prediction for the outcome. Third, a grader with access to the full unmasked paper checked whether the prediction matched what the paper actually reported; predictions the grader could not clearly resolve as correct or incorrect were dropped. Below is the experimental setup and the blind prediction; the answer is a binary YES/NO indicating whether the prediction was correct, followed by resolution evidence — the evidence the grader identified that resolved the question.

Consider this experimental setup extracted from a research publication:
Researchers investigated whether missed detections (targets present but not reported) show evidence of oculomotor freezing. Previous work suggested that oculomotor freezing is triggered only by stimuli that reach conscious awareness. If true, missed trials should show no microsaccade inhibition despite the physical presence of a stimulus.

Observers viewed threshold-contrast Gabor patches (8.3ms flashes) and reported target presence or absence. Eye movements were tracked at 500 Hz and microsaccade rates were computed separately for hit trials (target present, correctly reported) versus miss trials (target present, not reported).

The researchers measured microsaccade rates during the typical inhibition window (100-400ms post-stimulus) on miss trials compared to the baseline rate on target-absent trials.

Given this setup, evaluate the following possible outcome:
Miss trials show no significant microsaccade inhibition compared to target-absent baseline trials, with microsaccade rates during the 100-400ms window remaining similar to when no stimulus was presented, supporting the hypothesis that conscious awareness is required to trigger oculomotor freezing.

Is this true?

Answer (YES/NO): YES